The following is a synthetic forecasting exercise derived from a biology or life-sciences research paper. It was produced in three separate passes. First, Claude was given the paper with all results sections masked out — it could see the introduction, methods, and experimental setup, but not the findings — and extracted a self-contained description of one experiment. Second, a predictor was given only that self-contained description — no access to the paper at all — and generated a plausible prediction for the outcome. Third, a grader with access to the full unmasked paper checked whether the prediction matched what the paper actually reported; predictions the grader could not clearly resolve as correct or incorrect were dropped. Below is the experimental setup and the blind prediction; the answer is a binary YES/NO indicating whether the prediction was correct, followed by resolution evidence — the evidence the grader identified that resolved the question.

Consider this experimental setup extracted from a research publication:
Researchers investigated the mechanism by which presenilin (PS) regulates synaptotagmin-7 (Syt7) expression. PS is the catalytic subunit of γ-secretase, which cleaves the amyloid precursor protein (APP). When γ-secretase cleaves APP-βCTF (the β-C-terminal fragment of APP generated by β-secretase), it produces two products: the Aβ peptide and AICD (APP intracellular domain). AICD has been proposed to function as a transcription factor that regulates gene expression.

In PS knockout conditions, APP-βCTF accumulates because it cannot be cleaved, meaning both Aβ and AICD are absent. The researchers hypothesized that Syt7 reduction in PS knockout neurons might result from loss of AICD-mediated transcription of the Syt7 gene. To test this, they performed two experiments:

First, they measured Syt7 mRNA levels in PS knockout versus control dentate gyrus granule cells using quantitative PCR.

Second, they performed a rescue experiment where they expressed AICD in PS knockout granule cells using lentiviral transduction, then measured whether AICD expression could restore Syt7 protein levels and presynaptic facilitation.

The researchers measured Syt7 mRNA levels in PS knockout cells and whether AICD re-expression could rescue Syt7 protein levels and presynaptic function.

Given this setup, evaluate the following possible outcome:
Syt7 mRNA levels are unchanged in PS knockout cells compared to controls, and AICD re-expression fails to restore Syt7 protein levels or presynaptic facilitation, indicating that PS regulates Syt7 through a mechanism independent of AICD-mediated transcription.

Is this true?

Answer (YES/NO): YES